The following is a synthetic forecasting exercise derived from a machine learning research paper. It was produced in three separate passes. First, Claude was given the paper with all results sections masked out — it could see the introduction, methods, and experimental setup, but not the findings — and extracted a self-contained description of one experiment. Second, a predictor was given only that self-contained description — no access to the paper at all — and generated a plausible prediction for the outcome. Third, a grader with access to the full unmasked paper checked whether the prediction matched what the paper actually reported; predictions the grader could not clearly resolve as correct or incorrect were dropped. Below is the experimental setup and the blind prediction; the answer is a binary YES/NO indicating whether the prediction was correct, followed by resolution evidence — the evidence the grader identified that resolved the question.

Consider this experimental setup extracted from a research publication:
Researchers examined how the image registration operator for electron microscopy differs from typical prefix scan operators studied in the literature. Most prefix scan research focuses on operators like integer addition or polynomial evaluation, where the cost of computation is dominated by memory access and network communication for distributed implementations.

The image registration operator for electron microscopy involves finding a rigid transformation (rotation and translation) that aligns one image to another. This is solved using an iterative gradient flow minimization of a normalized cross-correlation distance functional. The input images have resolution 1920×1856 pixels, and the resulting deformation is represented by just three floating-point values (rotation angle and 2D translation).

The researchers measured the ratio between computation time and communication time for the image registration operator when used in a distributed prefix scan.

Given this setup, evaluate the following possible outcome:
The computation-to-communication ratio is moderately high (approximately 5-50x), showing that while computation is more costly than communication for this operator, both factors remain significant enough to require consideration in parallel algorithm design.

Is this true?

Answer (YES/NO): NO